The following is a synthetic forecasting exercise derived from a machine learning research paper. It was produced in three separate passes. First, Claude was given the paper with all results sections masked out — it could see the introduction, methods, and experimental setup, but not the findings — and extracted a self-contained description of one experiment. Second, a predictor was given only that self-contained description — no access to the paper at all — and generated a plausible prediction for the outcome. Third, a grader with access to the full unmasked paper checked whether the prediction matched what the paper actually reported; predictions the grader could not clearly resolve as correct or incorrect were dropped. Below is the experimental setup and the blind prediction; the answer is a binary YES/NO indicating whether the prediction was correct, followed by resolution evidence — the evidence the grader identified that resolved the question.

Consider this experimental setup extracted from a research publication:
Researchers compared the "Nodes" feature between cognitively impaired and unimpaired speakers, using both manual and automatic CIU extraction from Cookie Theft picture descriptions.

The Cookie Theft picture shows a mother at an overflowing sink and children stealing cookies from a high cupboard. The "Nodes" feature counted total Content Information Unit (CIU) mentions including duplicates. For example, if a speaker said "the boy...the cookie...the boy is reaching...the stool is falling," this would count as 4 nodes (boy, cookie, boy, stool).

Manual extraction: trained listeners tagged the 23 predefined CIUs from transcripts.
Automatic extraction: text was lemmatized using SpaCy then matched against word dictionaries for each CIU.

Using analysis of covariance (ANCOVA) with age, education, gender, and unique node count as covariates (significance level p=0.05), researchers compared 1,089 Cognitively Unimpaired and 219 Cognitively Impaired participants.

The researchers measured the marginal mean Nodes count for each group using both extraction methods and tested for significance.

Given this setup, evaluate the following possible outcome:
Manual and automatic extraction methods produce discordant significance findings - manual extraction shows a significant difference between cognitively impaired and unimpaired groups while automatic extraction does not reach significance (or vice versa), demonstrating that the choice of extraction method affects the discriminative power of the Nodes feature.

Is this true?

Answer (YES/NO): NO